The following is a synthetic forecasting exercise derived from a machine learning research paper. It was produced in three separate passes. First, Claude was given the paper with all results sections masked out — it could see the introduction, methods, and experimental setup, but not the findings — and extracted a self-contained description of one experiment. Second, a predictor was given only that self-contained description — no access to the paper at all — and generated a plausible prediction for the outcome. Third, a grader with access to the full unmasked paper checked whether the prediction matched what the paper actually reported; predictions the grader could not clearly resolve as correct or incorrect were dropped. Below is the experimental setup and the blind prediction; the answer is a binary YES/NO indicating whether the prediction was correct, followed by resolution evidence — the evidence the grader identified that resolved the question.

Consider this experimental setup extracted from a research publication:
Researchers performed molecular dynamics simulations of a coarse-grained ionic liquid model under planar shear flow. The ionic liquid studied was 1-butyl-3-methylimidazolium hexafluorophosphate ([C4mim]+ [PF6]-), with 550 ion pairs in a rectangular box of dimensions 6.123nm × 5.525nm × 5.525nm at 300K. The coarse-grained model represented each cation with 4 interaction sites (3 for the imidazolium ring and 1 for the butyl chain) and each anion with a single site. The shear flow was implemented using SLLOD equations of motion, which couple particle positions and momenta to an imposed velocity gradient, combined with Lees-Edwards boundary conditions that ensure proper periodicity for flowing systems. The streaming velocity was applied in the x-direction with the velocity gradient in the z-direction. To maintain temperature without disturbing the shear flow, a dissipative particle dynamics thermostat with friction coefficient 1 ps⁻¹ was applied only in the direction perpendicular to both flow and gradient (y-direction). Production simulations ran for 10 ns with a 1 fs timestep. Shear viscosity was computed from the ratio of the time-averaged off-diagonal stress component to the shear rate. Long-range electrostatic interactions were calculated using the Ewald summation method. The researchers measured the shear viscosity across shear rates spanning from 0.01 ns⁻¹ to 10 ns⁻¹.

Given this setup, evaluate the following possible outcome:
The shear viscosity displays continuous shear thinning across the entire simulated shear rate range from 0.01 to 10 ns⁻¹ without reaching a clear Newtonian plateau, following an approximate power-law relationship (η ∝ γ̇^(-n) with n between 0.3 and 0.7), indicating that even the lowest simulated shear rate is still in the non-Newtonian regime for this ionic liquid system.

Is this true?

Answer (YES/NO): NO